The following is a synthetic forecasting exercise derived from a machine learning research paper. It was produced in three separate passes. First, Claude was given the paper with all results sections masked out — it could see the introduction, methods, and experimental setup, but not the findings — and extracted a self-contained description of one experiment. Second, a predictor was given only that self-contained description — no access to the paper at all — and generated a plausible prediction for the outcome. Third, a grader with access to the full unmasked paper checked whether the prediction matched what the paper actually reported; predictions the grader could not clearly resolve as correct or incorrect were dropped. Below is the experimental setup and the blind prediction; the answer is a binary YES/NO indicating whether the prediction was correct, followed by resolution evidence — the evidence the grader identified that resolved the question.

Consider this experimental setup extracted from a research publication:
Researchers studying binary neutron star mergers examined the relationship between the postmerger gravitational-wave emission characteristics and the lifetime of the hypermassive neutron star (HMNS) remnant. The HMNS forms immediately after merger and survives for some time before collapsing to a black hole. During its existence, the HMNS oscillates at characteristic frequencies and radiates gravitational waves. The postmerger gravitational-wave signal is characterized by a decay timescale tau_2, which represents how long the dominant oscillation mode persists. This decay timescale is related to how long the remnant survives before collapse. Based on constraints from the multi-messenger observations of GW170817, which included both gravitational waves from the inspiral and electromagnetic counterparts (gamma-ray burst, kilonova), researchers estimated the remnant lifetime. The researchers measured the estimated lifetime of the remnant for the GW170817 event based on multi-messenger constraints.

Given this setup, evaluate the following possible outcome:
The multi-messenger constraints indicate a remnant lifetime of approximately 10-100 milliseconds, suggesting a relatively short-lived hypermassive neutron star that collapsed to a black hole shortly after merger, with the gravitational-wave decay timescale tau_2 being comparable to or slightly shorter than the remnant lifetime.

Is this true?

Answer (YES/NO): NO